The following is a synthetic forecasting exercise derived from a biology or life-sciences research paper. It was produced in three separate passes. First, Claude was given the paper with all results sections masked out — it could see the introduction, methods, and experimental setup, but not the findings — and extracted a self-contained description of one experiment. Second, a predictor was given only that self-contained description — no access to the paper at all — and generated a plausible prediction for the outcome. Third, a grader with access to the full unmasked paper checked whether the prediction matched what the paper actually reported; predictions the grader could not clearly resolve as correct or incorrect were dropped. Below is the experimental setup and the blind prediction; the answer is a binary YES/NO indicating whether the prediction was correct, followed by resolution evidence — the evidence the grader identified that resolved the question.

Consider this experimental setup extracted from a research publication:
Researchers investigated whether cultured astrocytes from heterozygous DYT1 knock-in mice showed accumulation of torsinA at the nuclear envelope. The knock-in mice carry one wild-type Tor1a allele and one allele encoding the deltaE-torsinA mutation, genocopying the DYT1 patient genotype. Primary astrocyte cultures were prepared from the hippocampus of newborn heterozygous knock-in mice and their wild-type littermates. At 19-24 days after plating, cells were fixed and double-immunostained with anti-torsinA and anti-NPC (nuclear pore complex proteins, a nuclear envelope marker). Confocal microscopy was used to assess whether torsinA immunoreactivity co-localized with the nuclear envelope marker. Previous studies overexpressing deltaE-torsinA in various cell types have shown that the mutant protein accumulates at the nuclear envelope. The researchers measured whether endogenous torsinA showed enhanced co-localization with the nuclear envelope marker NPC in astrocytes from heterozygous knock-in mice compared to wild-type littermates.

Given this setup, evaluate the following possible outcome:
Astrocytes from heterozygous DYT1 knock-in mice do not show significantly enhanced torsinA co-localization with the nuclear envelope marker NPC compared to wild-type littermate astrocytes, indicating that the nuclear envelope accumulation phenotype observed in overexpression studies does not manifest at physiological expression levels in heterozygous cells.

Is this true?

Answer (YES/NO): YES